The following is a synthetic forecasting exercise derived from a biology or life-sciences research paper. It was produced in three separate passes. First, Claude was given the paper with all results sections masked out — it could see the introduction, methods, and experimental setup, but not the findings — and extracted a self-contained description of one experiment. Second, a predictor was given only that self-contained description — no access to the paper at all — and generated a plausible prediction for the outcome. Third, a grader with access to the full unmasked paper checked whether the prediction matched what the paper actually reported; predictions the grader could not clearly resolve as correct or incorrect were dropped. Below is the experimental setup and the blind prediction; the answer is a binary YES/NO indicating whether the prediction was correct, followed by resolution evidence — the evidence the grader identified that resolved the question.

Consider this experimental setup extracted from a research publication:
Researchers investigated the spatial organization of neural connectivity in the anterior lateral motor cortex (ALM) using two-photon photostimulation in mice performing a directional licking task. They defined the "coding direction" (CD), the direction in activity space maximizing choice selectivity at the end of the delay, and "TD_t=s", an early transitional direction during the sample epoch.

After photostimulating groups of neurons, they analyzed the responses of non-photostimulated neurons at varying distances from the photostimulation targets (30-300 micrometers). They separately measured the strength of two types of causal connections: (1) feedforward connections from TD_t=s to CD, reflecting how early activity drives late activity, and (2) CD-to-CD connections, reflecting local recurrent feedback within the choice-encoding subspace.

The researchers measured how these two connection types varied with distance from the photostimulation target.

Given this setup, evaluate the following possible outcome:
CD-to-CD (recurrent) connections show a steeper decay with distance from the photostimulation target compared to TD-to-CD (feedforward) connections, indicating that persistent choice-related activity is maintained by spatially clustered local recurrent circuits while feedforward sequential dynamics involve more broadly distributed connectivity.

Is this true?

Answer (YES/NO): YES